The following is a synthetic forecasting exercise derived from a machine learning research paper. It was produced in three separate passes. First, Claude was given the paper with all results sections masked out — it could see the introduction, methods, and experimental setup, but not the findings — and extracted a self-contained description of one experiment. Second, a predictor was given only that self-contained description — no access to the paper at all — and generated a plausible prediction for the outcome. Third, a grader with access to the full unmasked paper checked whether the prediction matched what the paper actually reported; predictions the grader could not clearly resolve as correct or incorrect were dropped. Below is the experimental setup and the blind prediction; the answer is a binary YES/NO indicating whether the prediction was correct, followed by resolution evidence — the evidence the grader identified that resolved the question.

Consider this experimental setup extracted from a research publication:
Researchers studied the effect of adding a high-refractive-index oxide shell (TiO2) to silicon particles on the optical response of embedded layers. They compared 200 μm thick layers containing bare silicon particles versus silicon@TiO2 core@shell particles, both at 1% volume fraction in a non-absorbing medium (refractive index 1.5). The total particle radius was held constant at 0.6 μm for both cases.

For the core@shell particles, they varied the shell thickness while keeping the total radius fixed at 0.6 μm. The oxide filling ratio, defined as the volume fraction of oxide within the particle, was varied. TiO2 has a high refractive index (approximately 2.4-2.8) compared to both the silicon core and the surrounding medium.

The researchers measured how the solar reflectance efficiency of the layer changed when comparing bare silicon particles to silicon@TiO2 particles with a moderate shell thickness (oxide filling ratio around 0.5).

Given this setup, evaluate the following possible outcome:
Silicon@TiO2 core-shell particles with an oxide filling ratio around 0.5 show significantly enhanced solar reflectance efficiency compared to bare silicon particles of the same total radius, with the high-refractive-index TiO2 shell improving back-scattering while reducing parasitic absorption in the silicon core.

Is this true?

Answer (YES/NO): NO